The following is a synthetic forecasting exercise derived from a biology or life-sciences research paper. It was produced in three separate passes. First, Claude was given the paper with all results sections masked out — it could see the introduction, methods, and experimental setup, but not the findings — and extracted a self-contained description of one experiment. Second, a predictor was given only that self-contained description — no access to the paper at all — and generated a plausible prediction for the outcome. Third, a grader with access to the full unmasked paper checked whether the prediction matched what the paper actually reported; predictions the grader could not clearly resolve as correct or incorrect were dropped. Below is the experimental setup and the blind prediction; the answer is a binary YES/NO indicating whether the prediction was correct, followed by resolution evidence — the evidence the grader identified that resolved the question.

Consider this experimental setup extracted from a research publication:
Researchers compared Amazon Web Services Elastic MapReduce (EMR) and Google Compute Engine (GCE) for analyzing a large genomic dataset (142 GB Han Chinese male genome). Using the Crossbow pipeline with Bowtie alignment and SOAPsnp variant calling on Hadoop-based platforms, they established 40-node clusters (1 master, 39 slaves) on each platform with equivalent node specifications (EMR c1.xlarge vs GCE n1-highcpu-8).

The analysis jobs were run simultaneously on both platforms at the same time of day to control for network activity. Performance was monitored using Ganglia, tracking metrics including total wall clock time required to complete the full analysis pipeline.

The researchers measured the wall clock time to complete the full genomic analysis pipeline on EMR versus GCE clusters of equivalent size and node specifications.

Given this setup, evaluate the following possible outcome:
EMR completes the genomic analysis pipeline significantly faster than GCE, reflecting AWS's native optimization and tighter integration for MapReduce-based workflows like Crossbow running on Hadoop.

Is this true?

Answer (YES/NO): NO